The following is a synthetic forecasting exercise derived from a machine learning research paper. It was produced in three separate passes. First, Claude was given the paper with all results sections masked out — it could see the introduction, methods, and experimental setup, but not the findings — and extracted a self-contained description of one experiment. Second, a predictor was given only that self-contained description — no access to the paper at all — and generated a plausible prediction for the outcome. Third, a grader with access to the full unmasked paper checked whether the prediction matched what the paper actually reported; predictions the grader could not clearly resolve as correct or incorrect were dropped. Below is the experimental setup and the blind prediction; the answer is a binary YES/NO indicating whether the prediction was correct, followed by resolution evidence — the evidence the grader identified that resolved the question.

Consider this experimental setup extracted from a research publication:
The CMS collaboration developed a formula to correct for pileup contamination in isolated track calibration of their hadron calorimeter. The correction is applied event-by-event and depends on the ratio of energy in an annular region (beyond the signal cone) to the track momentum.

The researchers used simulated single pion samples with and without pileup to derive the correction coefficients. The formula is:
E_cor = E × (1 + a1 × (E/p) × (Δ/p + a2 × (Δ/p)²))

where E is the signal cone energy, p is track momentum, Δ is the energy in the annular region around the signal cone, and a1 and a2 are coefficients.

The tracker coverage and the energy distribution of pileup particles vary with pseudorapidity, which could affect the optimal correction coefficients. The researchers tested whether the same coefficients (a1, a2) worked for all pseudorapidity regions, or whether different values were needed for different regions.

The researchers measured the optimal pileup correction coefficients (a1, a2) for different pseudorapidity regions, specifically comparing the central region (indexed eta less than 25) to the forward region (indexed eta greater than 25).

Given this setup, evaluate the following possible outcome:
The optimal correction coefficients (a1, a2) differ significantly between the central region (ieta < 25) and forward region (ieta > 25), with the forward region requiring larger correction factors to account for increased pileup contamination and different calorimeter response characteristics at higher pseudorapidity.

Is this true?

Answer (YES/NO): NO